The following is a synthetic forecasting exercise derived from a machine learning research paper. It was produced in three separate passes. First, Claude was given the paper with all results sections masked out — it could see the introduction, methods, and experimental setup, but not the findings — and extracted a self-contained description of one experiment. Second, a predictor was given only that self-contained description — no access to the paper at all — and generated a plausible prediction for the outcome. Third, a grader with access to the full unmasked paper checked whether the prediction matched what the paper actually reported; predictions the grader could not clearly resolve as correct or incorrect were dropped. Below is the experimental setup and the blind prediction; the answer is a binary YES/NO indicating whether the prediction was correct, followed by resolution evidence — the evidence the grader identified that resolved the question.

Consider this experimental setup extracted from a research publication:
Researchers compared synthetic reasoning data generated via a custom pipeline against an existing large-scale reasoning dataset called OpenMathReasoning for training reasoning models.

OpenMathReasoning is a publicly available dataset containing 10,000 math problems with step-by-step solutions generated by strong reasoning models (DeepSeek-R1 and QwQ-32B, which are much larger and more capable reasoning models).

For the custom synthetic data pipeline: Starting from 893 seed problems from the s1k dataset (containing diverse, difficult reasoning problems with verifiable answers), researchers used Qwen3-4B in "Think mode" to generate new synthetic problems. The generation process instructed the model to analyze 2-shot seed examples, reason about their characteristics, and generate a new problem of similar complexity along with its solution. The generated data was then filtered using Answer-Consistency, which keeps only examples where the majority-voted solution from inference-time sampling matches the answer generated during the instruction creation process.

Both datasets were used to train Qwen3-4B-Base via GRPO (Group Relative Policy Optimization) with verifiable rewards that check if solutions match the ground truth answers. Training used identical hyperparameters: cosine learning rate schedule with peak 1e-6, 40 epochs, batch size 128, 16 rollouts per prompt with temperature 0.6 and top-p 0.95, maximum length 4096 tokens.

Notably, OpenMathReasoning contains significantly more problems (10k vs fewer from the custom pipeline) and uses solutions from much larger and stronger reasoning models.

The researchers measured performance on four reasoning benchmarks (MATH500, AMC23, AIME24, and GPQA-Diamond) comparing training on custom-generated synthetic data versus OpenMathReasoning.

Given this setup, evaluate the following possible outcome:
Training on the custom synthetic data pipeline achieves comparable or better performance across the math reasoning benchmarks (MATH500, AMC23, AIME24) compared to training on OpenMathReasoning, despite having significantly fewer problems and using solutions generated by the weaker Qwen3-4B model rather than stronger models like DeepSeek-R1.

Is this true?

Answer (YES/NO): YES